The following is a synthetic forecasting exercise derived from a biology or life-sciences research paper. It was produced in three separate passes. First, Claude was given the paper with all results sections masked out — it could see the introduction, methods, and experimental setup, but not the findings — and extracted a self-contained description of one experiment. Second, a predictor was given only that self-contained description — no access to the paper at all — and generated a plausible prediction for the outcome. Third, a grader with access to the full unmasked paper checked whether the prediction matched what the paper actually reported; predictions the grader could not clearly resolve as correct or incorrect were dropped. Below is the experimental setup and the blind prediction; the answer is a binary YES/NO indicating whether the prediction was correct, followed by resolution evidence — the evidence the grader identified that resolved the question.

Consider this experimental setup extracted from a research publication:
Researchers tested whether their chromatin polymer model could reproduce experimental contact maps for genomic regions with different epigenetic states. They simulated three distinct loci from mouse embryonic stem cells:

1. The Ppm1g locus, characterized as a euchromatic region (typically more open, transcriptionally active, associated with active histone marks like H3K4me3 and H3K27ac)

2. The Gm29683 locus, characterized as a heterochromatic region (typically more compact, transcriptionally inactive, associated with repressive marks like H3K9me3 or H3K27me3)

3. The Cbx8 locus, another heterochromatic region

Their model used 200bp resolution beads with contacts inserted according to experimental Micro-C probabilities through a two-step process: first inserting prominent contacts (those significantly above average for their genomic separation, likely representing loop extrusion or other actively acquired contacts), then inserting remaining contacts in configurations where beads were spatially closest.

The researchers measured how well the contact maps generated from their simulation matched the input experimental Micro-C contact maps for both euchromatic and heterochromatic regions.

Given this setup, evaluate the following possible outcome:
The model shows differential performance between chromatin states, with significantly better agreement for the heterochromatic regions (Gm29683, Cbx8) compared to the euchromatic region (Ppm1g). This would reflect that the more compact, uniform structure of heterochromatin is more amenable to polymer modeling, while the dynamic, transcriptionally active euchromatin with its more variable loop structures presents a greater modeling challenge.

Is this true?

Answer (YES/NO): NO